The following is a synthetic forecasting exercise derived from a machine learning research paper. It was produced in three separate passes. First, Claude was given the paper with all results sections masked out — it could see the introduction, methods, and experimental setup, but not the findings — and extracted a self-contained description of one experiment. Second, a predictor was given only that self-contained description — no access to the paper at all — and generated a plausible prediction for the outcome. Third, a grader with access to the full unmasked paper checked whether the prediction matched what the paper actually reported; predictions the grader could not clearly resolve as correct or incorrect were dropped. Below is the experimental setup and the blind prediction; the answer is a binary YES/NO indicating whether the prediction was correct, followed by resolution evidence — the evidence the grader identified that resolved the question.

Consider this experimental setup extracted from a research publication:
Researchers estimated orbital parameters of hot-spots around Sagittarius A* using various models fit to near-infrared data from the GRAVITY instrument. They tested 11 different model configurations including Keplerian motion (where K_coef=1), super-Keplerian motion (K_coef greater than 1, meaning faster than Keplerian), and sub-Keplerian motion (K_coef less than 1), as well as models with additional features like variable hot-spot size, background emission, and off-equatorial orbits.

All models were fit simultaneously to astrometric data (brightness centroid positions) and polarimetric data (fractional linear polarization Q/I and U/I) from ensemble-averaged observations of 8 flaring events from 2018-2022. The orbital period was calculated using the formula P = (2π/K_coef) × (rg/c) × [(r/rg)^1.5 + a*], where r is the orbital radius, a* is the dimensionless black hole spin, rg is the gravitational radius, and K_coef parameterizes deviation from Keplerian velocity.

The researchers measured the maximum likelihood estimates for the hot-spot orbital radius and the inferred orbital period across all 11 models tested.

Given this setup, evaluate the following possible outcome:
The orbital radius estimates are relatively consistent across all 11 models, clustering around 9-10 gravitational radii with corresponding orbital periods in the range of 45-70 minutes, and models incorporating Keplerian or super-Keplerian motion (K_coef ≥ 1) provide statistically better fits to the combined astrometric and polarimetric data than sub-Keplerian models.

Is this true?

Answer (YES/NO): NO